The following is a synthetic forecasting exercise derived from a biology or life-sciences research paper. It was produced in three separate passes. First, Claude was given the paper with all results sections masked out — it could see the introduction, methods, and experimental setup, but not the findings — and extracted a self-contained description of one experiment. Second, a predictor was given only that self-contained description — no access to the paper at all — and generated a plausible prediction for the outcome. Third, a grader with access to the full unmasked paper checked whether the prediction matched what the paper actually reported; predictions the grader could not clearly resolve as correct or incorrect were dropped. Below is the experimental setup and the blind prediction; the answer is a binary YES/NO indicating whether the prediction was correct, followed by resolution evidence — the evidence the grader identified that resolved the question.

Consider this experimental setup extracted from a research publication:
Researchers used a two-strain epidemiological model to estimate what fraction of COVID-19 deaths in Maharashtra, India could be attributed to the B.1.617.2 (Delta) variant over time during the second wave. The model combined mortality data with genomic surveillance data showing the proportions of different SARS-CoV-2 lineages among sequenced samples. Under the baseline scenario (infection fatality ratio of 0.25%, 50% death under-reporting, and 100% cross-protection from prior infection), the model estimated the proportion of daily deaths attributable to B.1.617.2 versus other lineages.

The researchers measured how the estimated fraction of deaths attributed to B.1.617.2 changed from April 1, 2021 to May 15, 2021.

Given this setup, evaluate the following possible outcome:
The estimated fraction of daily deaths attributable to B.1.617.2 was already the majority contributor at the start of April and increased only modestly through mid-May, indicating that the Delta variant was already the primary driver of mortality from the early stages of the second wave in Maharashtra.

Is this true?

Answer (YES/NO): NO